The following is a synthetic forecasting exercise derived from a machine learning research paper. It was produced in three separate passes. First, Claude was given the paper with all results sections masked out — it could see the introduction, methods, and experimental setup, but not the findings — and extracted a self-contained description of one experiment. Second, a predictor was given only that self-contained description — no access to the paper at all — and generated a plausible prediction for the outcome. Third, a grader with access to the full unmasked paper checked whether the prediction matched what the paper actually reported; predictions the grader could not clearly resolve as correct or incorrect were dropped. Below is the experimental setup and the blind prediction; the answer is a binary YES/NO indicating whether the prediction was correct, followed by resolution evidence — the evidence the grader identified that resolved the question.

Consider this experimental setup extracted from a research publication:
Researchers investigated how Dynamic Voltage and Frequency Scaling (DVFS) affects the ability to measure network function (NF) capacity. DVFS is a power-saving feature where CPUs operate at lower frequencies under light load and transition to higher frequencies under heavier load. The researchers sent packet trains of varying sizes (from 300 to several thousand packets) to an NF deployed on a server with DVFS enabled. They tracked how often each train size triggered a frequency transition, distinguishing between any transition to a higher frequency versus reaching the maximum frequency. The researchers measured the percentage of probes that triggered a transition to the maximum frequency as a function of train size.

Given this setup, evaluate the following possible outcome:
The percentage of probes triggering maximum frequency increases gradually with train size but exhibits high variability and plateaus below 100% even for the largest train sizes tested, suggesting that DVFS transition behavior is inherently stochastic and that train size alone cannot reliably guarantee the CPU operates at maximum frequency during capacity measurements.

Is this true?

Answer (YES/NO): NO